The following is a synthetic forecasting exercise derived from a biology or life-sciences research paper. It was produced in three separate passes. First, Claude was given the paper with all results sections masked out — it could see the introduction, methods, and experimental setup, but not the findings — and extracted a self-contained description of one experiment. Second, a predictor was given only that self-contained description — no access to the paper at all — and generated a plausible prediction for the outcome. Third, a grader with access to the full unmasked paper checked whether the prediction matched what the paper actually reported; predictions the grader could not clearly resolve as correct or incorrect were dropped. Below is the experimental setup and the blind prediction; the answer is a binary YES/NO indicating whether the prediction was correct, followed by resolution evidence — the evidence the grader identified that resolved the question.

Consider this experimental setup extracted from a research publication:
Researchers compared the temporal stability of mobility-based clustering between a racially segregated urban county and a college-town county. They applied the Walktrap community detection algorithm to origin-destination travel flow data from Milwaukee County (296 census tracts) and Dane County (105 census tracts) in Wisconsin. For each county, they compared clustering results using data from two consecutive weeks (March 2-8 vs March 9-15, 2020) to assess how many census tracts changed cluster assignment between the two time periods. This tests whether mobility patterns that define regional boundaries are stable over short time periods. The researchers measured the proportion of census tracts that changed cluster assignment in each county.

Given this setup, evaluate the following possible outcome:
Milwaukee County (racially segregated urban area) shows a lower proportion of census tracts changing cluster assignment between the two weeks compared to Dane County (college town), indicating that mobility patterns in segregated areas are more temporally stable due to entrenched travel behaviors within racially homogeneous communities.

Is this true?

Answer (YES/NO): NO